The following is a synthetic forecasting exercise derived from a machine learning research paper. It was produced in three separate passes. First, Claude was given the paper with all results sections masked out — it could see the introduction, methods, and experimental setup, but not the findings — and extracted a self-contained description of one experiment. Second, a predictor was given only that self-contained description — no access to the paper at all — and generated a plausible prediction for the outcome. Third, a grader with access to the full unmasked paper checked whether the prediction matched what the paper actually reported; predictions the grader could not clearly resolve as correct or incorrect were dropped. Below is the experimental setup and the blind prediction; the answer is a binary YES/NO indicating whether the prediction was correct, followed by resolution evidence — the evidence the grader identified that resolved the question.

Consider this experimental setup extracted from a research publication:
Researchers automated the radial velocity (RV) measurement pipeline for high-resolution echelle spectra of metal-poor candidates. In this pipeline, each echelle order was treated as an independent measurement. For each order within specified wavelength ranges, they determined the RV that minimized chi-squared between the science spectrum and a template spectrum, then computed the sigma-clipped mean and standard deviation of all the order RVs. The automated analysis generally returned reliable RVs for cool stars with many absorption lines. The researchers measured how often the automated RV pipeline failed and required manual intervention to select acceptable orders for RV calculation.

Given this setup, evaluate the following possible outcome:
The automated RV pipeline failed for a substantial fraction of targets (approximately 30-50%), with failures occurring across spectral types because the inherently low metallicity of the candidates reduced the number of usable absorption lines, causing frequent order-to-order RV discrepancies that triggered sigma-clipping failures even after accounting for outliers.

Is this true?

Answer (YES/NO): NO